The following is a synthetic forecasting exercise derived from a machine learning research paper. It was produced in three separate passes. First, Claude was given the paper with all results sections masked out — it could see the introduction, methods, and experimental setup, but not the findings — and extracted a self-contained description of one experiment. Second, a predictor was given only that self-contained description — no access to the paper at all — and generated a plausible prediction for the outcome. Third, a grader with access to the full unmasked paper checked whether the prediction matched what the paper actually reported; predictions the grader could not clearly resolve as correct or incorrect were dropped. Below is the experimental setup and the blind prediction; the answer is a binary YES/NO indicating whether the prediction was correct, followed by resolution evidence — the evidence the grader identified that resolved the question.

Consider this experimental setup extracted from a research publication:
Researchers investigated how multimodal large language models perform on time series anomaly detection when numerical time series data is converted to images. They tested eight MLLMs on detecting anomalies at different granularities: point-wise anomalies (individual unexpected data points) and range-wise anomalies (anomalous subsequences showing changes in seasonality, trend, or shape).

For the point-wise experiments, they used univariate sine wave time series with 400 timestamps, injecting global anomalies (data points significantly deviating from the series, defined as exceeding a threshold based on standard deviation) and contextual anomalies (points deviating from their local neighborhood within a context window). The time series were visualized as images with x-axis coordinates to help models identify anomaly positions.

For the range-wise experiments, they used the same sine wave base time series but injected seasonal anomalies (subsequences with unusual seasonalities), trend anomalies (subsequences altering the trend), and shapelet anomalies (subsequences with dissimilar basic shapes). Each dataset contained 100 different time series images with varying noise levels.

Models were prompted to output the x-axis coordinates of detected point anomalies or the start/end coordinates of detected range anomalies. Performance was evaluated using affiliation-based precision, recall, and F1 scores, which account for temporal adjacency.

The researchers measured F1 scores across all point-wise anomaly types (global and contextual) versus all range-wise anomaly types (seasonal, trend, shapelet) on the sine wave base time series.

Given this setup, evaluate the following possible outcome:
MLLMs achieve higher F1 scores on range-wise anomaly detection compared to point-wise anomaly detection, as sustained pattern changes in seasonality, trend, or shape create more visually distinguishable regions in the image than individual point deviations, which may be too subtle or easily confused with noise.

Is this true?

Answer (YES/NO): YES